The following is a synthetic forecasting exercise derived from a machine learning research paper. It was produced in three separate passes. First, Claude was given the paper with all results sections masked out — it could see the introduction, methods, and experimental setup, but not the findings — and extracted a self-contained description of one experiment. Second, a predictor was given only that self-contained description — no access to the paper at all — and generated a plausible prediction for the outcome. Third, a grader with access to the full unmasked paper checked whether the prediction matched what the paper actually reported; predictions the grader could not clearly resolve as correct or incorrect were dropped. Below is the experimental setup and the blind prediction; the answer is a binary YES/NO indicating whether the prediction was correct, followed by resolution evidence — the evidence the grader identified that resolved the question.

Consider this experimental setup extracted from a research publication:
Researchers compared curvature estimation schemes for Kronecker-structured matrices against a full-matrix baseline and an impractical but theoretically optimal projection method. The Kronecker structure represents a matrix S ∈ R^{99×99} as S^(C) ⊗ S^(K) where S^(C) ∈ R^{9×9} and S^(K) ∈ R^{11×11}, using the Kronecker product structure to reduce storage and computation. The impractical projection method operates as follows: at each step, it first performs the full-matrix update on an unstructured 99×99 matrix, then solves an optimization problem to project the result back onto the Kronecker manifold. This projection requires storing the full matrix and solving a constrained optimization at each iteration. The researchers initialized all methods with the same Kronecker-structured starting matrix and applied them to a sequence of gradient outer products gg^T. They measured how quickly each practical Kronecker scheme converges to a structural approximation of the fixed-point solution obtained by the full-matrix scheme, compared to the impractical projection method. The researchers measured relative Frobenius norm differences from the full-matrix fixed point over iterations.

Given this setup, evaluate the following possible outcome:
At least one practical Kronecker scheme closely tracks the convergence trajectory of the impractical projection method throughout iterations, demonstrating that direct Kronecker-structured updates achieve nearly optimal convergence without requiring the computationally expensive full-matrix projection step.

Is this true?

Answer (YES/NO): YES